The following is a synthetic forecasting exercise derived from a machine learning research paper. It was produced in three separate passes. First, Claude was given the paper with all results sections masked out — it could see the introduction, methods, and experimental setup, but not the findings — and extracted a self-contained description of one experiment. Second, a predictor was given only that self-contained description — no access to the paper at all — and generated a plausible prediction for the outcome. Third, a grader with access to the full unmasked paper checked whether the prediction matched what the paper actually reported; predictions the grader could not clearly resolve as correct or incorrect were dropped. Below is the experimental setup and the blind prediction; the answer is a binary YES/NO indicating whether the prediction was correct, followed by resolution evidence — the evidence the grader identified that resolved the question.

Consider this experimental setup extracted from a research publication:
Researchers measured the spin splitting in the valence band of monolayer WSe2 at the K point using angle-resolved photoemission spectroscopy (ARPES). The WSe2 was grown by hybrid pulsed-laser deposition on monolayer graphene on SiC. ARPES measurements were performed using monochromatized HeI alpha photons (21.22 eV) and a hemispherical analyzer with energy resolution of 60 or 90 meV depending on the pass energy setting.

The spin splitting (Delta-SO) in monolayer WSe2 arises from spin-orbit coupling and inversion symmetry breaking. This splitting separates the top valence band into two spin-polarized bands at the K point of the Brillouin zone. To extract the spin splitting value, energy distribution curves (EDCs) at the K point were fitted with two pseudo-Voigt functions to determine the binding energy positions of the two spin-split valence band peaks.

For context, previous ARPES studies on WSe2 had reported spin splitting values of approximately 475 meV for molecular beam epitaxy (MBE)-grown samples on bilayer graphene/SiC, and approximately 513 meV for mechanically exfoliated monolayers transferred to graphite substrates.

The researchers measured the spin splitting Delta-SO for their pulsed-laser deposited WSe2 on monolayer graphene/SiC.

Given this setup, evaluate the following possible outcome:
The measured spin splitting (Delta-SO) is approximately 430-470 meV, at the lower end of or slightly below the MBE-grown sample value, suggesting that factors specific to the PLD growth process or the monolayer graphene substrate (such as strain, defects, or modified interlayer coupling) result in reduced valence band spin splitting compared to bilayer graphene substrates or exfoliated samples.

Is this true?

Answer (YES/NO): NO